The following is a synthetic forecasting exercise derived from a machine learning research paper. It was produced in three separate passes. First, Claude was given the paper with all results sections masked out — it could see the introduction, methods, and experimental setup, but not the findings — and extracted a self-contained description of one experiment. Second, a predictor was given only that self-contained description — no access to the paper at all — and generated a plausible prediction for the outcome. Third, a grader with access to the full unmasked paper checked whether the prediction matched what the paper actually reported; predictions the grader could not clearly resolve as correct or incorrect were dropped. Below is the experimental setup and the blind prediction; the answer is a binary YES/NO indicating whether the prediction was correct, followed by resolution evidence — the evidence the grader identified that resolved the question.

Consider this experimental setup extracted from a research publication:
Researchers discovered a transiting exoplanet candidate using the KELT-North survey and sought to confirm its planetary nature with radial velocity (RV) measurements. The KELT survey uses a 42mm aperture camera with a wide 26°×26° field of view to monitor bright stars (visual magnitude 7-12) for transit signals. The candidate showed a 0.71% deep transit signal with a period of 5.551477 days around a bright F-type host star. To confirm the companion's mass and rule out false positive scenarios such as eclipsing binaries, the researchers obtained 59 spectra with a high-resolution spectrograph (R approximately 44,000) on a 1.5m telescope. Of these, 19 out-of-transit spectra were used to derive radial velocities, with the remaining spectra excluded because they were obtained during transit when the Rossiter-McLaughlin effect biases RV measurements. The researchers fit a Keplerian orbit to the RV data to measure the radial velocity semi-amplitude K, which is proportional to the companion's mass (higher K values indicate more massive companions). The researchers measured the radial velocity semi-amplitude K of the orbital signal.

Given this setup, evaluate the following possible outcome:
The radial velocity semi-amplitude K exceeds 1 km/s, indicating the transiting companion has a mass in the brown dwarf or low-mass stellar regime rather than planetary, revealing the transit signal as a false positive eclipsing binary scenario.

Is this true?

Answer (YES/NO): NO